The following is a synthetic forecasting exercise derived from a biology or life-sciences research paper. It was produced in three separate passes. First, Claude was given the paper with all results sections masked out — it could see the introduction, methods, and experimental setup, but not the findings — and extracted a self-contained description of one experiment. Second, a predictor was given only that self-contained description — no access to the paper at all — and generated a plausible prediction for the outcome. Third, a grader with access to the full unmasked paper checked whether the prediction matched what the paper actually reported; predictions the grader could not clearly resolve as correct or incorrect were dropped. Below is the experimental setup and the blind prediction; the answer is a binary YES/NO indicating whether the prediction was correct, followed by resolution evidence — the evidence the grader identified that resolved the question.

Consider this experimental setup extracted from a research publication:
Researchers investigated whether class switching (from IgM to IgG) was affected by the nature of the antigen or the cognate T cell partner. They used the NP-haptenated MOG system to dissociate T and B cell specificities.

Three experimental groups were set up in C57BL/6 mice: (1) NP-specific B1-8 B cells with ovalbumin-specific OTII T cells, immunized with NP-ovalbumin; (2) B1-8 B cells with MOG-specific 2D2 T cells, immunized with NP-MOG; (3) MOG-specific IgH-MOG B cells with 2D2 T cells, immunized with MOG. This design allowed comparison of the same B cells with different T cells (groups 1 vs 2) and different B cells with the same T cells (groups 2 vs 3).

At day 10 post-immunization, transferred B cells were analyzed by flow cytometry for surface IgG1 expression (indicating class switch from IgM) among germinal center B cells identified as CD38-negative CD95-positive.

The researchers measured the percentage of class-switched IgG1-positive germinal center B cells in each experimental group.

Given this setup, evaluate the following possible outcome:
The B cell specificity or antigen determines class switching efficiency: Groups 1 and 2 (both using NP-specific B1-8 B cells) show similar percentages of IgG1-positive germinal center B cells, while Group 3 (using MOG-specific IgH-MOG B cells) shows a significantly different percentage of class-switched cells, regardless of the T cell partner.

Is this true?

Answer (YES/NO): NO